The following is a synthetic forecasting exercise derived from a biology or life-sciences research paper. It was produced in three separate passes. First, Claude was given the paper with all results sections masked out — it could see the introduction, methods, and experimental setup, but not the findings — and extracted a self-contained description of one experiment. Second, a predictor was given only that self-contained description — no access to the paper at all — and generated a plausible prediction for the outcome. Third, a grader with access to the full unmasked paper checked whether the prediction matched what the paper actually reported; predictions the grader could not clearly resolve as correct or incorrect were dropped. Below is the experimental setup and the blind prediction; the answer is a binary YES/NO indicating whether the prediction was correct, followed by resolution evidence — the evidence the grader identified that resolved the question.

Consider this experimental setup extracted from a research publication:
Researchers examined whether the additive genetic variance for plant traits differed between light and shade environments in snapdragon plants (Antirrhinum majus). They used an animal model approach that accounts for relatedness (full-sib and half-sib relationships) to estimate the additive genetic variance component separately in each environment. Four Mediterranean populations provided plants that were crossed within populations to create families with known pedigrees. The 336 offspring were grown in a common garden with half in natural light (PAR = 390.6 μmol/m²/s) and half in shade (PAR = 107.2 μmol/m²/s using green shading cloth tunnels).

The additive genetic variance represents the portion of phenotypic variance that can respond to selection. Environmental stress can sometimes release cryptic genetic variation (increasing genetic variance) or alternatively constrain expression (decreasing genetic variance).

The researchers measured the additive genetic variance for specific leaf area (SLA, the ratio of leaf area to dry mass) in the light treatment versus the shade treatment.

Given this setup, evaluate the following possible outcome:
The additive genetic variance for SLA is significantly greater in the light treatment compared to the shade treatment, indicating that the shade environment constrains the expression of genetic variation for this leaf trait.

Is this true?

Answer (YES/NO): NO